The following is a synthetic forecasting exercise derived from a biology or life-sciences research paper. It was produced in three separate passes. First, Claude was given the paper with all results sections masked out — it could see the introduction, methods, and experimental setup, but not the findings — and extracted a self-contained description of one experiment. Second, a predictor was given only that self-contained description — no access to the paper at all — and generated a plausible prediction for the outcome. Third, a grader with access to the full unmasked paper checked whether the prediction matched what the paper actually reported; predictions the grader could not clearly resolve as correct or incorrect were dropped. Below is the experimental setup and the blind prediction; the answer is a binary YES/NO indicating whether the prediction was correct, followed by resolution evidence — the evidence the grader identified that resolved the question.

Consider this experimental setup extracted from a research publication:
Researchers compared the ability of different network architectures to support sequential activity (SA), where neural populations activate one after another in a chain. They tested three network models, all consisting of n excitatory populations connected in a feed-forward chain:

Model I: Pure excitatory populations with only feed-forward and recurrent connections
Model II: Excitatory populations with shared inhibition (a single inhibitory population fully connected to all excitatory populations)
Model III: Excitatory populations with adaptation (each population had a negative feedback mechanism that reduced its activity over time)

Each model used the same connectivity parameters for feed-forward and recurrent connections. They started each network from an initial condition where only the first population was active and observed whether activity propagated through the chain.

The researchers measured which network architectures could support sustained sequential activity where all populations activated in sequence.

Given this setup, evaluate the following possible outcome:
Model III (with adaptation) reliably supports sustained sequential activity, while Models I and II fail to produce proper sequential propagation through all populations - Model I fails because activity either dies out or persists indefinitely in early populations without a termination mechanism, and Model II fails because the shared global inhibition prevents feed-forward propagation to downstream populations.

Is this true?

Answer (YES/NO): NO